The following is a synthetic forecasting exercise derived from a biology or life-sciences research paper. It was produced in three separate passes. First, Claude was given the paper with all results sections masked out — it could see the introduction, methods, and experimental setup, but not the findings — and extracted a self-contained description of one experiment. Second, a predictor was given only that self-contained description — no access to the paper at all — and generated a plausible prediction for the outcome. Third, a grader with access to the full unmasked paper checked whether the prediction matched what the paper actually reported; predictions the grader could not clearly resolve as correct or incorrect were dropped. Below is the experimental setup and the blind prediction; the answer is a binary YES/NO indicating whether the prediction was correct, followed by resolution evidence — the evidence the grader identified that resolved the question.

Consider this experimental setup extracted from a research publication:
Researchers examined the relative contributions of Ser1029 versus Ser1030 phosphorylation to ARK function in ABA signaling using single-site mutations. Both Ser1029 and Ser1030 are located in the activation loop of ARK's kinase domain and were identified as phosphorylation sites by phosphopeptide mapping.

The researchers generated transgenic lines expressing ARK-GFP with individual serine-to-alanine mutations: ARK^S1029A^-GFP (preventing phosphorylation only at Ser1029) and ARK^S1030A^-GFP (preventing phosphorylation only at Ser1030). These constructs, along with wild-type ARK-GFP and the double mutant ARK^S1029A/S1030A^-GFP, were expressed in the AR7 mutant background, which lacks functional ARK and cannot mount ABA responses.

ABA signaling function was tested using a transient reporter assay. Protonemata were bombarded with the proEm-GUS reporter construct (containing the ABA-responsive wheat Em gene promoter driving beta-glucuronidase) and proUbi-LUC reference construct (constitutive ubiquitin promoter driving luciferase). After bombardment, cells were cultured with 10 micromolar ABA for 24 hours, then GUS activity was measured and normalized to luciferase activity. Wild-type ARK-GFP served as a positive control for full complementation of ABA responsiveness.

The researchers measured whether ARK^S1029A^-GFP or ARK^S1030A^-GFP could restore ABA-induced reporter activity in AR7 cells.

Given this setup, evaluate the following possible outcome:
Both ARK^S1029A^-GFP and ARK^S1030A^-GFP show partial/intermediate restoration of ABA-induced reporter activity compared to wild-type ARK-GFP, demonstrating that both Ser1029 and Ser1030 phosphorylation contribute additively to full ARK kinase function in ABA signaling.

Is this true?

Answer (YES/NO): NO